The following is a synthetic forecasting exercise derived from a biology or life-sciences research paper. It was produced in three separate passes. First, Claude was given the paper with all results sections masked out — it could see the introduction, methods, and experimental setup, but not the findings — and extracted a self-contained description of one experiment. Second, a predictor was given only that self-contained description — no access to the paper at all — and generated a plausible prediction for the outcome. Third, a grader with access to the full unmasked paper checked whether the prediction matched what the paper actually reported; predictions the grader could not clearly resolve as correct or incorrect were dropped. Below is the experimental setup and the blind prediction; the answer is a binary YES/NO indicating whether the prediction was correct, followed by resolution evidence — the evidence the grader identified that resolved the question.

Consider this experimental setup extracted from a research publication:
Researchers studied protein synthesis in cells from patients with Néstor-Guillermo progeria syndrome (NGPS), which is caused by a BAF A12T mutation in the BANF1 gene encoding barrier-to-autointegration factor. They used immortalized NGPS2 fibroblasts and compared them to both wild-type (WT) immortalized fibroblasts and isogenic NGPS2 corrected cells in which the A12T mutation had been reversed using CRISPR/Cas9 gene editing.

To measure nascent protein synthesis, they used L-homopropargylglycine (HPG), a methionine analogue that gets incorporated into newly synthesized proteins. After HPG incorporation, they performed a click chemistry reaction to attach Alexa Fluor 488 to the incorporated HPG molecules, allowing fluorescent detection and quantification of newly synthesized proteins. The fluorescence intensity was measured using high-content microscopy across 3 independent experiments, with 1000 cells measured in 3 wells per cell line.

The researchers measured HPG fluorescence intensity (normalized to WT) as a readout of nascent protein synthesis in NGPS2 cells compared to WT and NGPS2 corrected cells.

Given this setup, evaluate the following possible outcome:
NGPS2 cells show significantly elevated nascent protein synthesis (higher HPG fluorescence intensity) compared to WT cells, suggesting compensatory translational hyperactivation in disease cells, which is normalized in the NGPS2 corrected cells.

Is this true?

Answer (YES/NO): YES